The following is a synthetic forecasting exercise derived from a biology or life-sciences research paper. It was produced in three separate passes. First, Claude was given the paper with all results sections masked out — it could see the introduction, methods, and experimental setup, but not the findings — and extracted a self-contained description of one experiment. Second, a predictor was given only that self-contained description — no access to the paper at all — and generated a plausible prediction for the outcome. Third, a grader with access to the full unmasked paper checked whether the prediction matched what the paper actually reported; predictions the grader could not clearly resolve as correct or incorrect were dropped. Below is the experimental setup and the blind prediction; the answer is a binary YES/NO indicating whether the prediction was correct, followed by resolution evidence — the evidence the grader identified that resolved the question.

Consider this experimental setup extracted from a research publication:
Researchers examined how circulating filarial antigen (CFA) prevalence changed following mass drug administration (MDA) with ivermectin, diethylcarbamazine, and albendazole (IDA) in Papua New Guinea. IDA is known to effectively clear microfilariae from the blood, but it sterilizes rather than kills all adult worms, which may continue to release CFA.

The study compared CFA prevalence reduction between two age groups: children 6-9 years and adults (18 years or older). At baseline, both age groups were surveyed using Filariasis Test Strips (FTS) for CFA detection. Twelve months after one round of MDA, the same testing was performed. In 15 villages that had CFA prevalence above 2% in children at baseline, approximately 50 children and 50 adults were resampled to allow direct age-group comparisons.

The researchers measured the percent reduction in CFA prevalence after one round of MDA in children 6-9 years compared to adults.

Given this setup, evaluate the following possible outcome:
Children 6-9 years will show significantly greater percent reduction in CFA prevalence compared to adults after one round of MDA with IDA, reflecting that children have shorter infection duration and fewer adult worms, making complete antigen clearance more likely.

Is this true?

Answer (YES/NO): NO